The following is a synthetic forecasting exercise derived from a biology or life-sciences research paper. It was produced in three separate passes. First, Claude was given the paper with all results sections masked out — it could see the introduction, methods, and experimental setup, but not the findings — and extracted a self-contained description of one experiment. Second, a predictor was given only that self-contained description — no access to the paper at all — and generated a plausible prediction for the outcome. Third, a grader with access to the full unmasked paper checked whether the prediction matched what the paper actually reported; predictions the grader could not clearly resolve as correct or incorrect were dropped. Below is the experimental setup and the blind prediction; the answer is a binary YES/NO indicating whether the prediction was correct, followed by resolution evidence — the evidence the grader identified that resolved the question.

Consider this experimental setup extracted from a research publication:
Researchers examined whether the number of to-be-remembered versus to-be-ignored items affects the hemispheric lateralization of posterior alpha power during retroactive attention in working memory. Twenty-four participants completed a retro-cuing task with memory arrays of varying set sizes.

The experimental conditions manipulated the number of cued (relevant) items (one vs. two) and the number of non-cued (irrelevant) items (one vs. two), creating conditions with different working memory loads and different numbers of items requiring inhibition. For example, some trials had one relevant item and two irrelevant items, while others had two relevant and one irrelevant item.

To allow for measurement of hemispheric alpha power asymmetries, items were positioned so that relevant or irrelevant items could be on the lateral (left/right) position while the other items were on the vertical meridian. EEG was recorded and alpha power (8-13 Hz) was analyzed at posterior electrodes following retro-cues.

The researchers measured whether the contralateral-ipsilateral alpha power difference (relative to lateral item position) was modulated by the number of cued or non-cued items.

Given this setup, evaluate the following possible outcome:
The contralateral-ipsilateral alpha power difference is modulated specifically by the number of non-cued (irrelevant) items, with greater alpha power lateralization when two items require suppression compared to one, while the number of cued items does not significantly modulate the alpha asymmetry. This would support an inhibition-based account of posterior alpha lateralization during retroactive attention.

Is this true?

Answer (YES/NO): NO